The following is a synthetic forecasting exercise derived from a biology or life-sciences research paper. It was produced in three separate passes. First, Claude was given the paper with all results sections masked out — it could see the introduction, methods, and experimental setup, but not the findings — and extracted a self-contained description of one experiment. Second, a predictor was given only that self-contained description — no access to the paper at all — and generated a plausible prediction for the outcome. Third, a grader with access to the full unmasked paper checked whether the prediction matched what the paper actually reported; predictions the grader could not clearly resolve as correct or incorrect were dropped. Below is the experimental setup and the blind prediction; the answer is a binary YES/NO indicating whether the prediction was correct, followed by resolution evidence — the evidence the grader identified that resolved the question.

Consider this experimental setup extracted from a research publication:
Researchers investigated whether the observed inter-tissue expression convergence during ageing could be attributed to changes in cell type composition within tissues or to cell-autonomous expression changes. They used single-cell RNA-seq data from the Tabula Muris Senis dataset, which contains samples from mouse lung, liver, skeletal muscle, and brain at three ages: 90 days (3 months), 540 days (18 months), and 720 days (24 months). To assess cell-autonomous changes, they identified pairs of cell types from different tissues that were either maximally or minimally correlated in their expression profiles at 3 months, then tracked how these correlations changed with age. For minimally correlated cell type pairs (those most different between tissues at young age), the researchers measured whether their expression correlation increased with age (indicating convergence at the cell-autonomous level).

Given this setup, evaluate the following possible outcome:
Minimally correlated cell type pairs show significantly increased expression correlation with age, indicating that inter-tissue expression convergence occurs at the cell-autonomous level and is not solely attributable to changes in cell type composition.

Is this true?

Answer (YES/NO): NO